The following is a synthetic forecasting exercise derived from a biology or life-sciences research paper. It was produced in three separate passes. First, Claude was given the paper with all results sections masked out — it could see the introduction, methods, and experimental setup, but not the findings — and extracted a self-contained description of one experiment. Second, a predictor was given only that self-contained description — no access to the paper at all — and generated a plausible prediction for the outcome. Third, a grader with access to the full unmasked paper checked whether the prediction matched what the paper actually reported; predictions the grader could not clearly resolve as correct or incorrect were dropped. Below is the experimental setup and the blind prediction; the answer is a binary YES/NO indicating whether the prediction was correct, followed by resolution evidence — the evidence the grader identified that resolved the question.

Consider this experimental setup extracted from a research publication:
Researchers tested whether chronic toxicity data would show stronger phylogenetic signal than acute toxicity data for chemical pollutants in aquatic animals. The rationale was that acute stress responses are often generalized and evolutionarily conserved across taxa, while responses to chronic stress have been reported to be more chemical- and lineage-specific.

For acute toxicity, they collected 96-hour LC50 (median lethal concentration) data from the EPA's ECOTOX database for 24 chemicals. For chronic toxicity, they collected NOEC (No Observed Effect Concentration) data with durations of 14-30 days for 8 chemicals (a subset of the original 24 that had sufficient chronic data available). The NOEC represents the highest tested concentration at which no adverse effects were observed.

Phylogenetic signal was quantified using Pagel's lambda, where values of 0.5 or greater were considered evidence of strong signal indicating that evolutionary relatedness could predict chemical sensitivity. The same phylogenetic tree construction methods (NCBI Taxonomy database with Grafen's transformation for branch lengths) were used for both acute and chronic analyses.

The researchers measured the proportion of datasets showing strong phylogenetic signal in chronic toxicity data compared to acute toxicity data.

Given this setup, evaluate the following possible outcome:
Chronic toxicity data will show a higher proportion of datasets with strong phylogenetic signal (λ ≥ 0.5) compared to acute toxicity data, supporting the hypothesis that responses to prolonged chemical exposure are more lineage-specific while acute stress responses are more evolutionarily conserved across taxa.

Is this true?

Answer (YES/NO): NO